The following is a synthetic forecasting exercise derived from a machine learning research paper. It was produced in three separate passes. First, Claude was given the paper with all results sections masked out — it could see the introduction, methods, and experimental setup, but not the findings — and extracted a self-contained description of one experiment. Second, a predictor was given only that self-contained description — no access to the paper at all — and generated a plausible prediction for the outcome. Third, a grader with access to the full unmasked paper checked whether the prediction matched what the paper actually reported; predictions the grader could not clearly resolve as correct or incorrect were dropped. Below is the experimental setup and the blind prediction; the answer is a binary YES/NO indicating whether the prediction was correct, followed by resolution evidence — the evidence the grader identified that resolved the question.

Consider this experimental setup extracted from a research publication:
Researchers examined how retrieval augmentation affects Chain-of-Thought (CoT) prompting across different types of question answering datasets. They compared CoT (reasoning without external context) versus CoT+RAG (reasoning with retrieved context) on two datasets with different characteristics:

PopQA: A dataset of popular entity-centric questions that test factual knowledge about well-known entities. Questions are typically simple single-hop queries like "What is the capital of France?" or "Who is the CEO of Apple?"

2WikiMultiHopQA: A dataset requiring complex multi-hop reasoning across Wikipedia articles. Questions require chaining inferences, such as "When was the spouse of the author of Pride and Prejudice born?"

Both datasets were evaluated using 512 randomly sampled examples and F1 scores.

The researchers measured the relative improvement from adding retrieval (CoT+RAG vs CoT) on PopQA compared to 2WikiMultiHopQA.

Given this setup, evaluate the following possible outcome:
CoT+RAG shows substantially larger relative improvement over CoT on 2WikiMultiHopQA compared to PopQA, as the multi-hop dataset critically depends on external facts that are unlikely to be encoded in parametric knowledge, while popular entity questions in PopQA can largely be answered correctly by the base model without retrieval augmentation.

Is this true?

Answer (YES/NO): NO